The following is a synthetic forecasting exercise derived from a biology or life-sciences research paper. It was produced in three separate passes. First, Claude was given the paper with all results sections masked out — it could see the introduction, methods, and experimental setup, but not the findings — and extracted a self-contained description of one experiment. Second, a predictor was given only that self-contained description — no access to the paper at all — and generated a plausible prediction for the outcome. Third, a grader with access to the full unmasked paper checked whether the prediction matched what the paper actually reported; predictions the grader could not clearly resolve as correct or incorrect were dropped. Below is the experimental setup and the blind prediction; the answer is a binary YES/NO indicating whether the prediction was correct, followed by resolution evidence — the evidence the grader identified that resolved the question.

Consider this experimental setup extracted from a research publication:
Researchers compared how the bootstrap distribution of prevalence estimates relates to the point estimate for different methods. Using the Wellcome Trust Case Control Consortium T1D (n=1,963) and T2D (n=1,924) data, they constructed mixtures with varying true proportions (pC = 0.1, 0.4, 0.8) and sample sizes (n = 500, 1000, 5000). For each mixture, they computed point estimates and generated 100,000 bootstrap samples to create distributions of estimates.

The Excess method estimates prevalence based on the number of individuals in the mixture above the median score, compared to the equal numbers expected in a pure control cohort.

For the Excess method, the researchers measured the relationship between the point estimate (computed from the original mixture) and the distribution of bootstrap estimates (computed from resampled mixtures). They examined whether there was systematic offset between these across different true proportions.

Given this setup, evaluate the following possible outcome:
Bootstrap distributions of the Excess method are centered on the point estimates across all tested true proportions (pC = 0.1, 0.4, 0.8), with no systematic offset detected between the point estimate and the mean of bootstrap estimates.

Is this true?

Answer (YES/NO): NO